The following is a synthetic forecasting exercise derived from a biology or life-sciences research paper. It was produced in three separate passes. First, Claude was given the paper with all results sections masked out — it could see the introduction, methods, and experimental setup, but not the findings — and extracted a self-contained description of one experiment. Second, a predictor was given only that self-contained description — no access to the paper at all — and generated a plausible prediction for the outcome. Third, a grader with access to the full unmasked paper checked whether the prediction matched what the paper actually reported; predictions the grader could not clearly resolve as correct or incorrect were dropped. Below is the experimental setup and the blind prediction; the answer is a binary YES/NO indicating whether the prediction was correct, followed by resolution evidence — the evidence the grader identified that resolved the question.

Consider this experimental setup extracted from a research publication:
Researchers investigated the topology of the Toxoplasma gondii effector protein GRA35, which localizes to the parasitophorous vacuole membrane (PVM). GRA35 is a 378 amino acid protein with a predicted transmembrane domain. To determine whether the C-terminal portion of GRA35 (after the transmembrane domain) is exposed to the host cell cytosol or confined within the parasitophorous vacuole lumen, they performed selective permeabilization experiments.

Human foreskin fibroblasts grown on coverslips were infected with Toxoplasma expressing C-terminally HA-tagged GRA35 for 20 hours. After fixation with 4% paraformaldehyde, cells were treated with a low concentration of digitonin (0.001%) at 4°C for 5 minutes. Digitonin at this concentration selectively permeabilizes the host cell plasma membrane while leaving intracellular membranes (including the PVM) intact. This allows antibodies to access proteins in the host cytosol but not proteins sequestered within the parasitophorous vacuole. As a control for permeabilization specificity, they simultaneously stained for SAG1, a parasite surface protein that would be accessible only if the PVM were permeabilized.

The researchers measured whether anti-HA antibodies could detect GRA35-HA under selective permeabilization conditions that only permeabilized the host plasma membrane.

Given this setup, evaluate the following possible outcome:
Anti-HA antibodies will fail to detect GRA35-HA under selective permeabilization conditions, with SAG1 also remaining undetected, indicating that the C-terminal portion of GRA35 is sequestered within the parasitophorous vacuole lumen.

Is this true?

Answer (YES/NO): NO